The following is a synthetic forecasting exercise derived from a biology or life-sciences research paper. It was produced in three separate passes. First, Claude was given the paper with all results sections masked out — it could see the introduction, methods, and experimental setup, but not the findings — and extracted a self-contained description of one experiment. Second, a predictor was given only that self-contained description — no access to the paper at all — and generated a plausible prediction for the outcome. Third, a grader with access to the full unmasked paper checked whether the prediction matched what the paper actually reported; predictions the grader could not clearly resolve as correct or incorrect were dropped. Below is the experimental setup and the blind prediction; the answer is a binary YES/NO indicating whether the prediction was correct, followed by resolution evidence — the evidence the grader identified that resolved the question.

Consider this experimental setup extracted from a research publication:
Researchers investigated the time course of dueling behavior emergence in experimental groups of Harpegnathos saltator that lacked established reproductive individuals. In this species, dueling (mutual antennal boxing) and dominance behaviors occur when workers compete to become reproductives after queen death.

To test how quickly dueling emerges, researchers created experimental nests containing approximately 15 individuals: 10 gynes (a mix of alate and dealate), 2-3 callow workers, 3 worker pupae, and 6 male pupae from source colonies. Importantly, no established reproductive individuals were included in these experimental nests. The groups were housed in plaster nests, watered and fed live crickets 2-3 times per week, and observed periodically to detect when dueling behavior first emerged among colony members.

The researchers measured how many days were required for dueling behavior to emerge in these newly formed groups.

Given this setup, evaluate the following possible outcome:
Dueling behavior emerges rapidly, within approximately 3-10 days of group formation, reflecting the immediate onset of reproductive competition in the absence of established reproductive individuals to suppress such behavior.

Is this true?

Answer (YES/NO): YES